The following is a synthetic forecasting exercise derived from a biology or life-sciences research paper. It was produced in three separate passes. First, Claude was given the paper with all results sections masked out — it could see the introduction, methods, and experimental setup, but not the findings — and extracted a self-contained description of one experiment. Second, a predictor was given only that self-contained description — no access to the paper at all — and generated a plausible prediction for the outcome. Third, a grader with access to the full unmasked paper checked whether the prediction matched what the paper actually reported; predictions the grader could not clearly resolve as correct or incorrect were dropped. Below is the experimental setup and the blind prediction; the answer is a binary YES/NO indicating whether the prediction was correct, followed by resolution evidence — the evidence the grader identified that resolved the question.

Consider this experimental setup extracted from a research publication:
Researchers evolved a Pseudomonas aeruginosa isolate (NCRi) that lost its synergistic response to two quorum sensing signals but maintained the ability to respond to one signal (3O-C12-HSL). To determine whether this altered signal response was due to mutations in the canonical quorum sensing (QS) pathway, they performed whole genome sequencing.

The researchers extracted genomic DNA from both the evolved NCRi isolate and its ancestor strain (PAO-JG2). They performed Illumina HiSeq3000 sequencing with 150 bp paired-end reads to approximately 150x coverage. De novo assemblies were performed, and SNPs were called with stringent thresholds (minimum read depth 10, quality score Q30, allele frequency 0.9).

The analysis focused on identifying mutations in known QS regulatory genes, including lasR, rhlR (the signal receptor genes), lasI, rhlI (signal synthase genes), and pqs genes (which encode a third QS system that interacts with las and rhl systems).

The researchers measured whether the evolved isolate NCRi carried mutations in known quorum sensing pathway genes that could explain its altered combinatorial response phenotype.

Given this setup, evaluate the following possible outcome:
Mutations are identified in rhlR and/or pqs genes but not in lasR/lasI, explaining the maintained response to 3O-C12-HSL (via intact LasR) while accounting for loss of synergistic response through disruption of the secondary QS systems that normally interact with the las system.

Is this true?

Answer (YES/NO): NO